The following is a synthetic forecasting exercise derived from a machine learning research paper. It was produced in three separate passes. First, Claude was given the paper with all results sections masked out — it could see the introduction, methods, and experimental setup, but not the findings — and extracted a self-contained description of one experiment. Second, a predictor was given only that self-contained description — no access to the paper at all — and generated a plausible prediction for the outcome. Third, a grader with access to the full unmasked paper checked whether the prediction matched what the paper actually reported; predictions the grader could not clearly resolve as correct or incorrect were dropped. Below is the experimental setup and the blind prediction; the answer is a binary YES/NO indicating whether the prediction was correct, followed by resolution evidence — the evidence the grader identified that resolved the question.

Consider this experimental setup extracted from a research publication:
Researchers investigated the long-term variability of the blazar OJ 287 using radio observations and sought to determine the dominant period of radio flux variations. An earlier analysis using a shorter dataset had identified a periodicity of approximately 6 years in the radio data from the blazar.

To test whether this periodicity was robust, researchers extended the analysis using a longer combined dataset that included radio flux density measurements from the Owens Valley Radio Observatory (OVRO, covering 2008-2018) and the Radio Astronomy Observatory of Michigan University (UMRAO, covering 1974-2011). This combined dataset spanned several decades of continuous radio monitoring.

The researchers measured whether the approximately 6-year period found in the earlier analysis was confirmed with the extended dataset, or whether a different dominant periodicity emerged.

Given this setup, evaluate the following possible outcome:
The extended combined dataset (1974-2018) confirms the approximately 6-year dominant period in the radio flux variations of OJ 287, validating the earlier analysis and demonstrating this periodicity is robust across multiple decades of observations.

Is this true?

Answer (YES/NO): NO